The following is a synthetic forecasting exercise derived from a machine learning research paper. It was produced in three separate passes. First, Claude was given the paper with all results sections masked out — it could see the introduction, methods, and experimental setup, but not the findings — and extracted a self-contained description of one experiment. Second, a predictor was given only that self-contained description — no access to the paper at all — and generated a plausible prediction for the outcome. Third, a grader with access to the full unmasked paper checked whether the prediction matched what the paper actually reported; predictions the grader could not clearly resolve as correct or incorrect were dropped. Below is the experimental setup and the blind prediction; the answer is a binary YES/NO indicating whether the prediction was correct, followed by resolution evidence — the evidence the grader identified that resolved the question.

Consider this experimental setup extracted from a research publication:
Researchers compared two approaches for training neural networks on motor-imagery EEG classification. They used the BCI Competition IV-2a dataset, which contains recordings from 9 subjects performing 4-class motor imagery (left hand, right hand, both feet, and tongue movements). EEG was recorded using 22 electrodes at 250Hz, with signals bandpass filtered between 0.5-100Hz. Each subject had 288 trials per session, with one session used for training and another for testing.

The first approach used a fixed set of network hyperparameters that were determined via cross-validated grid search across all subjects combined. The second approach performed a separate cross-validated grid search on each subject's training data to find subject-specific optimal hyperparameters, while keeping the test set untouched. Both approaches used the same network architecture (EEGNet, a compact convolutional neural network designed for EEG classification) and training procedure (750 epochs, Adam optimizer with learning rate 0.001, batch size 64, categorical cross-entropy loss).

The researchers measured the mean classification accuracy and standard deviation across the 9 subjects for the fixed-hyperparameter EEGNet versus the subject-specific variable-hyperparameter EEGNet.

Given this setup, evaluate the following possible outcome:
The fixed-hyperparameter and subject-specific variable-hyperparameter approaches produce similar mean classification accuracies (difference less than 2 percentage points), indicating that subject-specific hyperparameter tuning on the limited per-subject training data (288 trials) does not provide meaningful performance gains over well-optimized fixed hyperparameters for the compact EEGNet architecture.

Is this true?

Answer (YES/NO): NO